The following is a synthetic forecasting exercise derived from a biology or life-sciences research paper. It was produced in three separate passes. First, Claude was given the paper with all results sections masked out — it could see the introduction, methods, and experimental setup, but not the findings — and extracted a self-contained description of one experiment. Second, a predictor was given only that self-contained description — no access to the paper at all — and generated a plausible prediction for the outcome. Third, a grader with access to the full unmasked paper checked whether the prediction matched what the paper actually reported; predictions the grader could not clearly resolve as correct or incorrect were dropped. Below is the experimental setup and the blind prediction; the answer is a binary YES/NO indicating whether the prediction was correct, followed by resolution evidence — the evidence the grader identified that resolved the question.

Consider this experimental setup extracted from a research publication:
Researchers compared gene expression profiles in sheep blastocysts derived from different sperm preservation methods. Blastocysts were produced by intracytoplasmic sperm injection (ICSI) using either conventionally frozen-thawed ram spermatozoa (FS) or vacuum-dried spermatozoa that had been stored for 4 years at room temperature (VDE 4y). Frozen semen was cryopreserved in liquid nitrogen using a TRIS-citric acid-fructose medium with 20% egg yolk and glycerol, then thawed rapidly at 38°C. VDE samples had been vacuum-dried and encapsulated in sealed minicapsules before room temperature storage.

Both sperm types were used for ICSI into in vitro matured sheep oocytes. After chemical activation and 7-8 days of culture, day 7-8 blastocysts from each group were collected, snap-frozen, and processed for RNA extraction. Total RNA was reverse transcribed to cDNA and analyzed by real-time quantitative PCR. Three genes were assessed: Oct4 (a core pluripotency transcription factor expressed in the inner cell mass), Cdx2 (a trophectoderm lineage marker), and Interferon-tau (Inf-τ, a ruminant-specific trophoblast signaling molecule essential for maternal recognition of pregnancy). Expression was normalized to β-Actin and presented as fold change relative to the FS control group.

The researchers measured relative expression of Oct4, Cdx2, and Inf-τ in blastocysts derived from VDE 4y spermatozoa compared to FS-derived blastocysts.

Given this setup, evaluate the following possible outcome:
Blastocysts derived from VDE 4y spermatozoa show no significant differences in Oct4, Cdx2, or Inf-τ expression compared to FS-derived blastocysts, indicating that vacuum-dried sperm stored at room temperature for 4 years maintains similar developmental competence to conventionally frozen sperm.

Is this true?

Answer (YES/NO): NO